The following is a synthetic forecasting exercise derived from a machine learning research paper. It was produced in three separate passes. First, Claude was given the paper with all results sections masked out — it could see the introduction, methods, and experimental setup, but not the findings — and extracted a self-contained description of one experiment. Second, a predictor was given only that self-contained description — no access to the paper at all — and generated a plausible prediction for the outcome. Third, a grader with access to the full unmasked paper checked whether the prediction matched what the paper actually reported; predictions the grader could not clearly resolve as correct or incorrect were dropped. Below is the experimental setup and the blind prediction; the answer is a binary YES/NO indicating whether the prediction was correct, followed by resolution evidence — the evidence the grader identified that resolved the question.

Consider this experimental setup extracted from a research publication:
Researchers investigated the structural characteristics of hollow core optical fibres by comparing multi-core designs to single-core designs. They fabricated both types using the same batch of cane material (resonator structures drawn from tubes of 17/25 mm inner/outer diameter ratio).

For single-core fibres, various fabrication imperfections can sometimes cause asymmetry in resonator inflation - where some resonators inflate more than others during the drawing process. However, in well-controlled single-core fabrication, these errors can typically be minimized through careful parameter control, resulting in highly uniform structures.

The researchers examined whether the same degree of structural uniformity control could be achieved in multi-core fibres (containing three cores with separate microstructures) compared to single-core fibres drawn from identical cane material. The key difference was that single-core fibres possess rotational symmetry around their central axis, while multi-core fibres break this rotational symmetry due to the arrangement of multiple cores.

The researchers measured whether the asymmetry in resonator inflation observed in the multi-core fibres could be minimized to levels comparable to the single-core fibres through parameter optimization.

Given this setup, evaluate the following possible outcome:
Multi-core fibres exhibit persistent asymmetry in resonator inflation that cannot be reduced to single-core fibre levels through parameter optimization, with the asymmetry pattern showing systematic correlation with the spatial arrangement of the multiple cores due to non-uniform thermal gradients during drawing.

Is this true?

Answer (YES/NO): YES